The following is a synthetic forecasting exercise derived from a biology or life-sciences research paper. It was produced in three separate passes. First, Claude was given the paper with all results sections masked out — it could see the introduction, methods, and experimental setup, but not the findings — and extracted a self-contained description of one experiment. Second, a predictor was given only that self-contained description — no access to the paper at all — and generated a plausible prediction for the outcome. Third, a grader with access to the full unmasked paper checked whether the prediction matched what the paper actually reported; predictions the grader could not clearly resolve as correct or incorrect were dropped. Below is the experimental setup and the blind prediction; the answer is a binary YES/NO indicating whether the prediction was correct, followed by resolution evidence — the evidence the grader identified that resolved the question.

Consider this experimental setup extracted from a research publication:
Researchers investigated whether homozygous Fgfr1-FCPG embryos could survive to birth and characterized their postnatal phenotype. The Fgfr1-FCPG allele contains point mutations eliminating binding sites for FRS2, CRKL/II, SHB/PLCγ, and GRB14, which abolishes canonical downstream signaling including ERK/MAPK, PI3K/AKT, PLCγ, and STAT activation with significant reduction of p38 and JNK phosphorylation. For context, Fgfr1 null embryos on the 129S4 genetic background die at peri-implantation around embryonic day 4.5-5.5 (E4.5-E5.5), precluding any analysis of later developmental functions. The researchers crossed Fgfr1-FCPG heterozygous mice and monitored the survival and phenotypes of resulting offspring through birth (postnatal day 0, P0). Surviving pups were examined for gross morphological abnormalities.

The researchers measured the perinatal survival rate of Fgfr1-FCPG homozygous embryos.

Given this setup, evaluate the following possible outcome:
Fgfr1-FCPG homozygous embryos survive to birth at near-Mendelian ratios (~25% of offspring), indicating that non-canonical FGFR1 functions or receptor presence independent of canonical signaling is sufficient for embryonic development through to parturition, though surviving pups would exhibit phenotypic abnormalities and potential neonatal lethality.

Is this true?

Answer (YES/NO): NO